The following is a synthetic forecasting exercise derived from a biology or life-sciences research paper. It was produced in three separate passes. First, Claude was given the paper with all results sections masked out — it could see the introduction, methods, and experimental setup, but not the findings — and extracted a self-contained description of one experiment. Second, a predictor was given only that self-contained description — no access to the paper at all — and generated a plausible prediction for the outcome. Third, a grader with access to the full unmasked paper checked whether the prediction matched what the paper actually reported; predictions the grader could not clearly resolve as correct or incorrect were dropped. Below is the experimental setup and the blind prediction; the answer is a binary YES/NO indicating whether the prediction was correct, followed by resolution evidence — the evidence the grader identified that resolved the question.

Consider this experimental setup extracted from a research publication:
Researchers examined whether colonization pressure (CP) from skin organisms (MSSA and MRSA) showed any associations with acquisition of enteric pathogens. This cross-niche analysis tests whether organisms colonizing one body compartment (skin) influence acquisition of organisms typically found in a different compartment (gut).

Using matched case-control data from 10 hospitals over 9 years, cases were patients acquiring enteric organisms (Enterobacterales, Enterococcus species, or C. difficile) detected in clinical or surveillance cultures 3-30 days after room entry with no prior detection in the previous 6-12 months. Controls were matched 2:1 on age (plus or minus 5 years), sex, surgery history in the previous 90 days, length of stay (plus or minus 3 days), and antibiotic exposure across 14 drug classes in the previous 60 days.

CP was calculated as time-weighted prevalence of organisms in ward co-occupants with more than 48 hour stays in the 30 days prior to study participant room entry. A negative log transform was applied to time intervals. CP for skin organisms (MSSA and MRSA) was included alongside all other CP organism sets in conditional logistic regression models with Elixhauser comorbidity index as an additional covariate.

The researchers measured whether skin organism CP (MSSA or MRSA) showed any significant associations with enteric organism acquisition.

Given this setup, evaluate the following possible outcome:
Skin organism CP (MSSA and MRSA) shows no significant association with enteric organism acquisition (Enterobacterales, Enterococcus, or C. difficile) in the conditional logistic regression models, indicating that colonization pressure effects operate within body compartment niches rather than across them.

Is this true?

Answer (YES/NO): NO